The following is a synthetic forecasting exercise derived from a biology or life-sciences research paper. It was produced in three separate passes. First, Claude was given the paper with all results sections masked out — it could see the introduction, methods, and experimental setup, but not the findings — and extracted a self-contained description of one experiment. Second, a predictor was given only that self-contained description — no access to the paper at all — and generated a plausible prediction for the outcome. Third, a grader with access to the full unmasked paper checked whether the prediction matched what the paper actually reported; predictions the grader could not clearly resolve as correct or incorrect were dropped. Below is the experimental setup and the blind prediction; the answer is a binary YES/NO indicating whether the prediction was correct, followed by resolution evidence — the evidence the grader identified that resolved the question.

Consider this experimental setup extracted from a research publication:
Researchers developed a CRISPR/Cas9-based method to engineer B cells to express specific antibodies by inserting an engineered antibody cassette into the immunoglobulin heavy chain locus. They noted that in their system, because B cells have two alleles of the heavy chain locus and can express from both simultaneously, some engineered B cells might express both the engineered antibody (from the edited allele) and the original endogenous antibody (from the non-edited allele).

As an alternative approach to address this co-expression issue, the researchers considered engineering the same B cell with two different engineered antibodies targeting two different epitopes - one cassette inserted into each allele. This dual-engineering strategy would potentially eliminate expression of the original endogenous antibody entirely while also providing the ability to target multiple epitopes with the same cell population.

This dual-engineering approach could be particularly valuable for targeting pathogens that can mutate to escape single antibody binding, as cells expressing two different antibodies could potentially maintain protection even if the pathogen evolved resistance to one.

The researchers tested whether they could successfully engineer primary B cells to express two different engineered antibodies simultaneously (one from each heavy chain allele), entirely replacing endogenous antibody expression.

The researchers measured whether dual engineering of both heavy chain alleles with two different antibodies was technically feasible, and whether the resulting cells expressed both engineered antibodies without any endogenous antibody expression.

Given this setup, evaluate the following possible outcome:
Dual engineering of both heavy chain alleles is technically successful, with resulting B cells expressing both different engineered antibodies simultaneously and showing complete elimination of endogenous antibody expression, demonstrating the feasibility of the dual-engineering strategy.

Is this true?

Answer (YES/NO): NO